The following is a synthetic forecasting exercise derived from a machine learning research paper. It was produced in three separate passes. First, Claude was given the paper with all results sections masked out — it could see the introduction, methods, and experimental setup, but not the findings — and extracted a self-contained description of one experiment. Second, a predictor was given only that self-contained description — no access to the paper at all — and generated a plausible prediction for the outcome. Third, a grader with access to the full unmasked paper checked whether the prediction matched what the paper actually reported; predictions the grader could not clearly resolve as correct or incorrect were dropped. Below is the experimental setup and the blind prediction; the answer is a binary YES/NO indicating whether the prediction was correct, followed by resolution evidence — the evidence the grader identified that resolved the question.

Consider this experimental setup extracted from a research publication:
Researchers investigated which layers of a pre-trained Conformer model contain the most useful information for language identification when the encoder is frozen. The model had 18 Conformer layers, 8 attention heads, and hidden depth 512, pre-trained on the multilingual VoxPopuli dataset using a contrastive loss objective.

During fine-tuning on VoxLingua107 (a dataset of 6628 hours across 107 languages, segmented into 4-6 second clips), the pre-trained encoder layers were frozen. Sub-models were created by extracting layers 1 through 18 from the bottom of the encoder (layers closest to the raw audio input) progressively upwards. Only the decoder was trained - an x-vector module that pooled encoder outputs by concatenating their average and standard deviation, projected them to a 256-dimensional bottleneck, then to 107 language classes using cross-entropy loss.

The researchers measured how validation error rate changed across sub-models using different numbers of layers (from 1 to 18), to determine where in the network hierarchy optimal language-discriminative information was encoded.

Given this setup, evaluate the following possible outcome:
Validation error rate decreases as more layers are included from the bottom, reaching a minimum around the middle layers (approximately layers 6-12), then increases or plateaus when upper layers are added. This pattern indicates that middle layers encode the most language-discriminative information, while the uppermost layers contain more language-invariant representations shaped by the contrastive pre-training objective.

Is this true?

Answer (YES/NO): NO